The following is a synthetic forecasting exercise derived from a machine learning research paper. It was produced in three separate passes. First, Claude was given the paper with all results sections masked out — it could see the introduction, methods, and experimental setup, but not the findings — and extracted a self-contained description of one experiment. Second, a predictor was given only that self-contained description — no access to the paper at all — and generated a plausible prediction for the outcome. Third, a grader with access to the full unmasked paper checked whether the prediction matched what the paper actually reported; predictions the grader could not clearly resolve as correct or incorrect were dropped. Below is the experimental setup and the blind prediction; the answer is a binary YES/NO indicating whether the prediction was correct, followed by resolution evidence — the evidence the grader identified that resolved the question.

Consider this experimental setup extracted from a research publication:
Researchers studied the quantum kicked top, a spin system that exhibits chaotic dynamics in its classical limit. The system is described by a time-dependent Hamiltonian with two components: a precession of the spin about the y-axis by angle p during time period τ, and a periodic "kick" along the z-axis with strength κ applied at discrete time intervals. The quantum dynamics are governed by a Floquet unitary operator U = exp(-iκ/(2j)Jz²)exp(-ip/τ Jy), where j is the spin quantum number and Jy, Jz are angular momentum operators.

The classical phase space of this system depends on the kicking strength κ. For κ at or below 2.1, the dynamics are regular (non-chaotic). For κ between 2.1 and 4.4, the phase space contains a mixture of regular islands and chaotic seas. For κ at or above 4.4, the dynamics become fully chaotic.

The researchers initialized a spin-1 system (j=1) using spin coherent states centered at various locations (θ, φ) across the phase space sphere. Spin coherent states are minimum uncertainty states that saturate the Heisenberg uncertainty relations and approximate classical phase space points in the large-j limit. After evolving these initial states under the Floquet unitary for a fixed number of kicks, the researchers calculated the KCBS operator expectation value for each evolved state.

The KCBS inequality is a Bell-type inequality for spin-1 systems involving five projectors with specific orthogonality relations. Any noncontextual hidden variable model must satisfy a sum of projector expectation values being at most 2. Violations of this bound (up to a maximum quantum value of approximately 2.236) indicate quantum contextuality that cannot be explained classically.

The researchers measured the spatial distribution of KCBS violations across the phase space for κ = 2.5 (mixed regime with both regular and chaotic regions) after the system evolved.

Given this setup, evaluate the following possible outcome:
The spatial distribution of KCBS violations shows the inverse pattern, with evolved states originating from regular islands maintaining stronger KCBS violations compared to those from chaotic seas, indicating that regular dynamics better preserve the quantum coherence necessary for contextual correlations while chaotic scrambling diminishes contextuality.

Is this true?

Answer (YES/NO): NO